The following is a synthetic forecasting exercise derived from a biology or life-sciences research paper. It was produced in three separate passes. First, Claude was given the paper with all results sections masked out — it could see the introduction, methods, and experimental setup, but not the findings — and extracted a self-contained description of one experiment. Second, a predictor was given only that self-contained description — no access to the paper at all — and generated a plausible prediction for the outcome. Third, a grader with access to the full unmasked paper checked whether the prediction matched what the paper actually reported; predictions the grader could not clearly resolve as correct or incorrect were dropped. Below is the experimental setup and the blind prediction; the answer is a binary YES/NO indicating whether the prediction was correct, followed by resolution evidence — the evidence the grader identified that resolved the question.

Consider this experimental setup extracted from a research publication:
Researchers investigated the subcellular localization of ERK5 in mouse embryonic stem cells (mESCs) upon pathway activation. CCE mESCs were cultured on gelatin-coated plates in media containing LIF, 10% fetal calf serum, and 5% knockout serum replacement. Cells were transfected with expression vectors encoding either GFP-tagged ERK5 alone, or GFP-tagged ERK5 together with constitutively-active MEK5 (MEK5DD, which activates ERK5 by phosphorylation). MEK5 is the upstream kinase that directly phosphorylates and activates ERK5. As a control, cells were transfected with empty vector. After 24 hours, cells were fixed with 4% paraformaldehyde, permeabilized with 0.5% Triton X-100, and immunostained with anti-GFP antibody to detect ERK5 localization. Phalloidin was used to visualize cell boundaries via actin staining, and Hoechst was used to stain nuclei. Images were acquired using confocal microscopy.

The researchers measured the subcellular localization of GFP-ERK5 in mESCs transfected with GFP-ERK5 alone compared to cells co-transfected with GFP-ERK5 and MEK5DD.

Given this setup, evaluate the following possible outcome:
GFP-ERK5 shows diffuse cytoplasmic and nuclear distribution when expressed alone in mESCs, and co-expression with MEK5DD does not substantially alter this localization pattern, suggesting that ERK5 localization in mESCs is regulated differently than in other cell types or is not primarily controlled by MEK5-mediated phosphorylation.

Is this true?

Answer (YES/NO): NO